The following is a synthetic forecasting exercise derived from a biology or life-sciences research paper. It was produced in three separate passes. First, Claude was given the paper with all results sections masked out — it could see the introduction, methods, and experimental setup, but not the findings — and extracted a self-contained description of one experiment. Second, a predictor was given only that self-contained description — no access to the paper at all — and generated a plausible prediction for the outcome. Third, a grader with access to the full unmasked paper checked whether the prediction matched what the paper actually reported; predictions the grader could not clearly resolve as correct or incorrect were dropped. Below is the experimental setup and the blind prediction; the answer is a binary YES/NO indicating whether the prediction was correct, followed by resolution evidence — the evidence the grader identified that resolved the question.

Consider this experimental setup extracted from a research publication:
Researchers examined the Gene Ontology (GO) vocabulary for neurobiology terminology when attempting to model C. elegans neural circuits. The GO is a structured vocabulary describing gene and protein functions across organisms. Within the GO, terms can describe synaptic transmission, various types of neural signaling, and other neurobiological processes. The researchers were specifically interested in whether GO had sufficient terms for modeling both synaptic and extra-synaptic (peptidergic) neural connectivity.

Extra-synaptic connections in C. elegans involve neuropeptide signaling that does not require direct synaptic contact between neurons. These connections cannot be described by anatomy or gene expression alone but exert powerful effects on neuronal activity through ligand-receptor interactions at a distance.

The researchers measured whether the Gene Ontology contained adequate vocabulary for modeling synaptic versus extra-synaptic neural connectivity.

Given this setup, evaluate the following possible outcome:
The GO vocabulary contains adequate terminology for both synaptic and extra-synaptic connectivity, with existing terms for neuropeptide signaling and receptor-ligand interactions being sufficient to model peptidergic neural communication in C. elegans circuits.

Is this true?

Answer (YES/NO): NO